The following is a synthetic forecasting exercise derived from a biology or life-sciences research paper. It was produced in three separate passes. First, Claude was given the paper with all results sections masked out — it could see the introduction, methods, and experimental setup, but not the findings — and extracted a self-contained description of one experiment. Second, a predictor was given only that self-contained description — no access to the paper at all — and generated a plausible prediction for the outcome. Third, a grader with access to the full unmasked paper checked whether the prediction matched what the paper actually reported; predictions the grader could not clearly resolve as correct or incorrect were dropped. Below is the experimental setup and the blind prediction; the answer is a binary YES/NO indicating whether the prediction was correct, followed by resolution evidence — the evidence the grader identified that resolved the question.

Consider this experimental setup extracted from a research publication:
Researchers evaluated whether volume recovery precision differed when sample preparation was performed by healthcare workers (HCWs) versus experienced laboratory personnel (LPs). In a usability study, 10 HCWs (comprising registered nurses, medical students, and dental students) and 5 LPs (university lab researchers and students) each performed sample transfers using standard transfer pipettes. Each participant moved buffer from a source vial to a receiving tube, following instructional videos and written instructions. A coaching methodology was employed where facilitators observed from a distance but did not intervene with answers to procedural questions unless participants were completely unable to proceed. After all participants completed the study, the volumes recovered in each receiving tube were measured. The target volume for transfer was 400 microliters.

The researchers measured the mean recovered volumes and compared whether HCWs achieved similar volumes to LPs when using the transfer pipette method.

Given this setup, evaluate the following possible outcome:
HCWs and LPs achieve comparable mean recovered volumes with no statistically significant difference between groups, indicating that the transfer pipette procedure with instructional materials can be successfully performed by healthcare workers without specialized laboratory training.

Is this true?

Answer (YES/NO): YES